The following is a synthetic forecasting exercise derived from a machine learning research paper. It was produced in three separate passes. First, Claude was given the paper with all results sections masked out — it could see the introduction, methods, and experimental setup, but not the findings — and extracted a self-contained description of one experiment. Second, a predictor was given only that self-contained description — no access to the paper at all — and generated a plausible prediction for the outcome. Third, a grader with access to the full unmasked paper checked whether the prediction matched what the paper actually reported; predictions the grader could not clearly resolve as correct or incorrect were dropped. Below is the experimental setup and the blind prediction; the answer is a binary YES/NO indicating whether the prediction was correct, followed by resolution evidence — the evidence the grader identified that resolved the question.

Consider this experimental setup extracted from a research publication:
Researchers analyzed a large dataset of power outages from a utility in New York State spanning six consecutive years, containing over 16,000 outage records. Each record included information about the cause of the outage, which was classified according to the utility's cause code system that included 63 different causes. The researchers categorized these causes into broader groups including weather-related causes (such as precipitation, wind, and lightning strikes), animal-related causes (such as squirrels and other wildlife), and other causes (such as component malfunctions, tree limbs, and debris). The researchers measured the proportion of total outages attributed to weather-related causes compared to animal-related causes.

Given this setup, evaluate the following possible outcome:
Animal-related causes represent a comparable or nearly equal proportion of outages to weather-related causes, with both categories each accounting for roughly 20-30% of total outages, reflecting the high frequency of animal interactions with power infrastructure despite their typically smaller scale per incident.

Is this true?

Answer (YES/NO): NO